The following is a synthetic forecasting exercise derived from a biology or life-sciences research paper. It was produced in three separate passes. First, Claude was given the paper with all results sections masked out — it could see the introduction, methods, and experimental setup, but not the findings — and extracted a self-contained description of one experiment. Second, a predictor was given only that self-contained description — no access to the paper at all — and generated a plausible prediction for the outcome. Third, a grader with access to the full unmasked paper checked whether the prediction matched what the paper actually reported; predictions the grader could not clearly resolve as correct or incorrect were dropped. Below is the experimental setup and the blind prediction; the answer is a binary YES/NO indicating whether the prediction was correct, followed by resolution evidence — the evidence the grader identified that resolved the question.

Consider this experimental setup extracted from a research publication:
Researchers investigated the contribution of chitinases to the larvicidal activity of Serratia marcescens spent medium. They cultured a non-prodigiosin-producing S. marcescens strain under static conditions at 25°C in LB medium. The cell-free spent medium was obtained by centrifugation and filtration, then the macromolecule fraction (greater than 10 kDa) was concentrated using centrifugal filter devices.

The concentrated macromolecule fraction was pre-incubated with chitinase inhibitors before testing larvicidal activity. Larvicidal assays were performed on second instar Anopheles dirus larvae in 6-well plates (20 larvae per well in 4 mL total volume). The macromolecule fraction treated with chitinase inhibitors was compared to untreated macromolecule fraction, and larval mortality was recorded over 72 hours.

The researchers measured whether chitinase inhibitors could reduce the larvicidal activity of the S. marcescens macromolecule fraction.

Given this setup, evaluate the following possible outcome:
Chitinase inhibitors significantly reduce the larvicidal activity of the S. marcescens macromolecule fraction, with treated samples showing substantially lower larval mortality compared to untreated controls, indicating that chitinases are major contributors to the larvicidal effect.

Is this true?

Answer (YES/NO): YES